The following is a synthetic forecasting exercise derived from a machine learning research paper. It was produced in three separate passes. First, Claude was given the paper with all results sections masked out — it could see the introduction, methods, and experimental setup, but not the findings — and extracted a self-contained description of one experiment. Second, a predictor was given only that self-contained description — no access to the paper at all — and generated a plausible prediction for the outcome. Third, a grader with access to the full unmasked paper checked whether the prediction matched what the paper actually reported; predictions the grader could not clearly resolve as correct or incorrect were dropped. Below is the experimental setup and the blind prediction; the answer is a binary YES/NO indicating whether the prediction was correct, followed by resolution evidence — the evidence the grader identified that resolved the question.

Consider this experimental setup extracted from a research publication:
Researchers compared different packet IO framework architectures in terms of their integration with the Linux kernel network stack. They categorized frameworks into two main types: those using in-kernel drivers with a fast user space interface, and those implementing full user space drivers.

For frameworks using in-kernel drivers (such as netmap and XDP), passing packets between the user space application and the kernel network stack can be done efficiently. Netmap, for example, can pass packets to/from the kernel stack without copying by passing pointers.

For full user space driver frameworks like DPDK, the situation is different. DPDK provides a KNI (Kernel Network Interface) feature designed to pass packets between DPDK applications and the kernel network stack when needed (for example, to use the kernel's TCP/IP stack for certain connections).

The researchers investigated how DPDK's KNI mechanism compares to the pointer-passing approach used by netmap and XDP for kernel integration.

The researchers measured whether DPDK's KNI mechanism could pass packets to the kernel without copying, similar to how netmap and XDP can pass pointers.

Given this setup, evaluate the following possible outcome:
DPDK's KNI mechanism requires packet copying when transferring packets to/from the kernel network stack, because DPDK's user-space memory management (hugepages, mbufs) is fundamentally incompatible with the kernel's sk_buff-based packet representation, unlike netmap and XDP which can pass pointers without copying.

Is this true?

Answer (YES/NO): YES